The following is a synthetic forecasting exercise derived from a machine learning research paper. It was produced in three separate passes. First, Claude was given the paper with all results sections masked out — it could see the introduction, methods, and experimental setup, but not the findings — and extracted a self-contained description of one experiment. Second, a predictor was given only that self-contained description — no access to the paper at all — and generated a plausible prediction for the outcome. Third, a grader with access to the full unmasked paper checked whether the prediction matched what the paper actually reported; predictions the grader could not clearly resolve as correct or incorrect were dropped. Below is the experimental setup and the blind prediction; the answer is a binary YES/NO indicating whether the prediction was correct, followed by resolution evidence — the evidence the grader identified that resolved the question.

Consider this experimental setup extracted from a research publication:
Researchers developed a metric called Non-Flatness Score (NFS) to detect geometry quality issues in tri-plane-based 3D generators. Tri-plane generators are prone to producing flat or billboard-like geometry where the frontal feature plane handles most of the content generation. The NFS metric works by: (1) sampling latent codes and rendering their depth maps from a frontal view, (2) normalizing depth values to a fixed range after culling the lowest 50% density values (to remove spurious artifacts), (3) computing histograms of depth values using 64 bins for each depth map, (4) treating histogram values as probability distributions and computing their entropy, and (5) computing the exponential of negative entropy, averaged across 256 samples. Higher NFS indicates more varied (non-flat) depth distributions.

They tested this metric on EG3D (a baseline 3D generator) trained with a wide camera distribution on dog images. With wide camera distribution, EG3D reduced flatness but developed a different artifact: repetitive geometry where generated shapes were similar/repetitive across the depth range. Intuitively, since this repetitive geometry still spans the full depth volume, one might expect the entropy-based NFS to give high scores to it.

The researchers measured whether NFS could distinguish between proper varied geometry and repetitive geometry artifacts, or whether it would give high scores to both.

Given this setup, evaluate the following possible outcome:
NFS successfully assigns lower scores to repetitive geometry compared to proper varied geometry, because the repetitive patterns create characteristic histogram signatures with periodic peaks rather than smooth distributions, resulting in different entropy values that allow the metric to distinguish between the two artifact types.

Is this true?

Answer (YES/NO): NO